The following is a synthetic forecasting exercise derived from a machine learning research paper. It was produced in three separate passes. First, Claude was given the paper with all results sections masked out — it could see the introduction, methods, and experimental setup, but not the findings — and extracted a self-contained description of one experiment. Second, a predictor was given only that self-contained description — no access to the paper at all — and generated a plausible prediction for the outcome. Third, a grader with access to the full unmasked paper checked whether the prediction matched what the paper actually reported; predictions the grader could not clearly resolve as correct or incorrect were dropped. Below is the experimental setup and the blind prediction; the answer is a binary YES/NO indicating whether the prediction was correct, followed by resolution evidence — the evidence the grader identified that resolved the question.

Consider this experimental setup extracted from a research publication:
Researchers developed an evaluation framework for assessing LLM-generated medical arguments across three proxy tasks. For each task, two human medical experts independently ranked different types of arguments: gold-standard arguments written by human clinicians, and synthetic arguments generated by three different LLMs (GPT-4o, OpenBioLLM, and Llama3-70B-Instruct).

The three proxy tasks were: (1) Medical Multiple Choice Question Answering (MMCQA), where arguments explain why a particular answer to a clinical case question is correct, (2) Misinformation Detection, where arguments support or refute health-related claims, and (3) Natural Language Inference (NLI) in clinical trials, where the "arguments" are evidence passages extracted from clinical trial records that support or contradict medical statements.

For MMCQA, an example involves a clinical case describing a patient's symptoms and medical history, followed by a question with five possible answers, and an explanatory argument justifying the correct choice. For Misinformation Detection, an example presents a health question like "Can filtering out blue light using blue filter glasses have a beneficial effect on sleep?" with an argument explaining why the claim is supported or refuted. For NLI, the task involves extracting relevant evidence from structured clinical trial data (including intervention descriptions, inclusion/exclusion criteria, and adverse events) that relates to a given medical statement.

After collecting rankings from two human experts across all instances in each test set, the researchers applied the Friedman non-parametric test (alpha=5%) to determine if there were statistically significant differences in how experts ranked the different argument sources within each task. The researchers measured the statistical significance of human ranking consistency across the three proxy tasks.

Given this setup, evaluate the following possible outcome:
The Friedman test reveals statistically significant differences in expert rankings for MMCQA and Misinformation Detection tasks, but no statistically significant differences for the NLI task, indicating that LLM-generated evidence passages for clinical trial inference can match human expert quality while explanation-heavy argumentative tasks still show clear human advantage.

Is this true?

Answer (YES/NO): NO